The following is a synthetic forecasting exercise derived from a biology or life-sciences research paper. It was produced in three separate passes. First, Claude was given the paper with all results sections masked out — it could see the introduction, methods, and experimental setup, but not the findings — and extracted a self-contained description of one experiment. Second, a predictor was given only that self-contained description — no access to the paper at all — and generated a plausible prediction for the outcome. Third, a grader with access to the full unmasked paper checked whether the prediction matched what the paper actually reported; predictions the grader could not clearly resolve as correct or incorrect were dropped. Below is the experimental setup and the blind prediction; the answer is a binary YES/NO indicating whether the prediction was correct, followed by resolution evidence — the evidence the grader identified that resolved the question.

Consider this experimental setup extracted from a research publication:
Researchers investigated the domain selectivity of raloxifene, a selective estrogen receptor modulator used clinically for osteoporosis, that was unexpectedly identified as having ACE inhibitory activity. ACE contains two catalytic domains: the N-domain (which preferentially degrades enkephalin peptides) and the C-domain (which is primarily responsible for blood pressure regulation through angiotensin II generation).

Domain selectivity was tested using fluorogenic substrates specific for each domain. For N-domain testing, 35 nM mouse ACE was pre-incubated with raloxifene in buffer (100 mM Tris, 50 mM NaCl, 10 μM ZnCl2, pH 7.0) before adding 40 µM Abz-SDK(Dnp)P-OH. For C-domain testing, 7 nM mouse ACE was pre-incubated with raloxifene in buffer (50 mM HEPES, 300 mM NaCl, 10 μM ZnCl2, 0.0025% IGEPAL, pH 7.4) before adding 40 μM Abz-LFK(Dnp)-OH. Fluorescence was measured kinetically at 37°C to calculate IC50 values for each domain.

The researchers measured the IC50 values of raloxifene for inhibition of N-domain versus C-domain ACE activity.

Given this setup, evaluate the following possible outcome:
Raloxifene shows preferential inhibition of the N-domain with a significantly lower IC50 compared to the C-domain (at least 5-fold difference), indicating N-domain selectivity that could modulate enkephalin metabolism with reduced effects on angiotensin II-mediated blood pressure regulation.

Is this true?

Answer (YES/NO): NO